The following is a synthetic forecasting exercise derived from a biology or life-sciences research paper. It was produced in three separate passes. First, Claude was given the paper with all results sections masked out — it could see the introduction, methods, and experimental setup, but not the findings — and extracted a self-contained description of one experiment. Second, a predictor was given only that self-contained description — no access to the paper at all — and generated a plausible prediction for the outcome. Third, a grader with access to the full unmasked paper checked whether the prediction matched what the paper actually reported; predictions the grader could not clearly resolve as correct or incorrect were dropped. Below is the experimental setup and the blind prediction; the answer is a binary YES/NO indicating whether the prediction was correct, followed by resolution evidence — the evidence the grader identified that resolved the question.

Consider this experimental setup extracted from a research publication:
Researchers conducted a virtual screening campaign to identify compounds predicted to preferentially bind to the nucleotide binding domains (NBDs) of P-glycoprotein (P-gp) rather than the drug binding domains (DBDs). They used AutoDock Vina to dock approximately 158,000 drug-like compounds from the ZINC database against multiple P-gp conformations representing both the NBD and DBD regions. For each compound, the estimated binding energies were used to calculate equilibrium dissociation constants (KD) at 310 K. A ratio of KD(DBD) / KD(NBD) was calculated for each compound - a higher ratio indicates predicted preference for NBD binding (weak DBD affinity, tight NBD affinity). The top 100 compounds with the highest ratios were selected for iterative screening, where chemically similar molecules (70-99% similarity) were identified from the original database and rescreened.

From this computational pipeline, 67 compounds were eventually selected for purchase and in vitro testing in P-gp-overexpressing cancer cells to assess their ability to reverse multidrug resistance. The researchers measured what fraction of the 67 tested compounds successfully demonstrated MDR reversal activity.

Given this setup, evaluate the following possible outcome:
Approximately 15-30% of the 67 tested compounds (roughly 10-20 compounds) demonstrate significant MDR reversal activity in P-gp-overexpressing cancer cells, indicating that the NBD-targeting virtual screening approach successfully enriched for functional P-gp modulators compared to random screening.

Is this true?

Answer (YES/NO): NO